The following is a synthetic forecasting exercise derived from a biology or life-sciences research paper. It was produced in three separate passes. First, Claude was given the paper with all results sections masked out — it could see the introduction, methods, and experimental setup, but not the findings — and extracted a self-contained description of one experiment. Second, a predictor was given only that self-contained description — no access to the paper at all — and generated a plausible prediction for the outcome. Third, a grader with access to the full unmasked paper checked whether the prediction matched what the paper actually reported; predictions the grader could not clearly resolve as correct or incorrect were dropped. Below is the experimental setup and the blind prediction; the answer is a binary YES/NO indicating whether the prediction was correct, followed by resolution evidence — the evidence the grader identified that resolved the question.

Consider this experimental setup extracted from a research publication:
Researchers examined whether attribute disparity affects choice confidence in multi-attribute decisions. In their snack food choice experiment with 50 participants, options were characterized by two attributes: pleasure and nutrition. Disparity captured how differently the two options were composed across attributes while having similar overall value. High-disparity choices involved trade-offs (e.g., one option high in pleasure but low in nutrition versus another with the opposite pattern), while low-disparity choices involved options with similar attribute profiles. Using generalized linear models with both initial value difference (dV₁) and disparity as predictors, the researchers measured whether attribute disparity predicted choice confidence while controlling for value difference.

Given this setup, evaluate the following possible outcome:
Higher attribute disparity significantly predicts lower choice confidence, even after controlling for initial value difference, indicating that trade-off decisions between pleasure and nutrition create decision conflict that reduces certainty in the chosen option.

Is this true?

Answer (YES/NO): NO